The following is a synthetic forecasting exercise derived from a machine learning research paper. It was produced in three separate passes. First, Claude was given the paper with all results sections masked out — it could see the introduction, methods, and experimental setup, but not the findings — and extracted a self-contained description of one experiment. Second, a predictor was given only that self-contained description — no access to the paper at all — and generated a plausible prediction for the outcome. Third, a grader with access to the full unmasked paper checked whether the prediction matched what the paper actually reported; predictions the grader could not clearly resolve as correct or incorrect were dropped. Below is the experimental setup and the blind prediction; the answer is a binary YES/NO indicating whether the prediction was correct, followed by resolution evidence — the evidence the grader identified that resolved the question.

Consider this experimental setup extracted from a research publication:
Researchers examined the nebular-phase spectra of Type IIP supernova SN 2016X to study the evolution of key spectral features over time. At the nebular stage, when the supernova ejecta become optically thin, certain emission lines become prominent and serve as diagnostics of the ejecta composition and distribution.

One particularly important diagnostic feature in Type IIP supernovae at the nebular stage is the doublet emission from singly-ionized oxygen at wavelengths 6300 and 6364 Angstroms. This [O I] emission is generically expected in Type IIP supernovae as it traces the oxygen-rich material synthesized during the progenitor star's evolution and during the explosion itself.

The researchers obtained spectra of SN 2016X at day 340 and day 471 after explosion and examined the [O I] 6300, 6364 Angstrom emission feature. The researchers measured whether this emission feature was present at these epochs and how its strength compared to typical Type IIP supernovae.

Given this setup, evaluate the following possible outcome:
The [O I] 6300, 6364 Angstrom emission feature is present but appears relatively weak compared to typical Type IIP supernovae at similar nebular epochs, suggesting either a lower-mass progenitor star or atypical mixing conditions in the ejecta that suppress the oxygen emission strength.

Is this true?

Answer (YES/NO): NO